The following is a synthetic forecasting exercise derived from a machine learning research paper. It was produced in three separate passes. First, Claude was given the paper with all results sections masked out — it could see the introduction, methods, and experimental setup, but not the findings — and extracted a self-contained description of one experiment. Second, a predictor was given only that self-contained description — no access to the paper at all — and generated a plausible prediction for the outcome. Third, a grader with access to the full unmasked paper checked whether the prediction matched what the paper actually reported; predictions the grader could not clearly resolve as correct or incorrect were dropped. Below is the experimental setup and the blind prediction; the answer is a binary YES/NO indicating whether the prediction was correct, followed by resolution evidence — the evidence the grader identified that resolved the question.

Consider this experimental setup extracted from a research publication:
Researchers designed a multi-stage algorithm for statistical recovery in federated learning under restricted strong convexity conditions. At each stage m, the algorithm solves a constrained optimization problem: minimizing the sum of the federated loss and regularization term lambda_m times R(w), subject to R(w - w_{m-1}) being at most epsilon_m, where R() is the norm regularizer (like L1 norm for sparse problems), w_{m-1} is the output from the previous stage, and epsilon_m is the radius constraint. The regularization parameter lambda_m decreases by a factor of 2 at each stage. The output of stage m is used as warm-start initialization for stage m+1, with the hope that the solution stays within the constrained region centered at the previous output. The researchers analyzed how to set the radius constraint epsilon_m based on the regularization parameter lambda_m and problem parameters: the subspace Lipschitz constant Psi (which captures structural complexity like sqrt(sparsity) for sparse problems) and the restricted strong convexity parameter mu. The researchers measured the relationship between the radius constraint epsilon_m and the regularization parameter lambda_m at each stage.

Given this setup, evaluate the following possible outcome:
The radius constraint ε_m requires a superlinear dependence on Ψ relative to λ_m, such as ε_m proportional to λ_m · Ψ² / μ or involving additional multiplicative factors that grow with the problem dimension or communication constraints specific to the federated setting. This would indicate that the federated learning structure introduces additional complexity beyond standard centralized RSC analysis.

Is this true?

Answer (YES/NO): YES